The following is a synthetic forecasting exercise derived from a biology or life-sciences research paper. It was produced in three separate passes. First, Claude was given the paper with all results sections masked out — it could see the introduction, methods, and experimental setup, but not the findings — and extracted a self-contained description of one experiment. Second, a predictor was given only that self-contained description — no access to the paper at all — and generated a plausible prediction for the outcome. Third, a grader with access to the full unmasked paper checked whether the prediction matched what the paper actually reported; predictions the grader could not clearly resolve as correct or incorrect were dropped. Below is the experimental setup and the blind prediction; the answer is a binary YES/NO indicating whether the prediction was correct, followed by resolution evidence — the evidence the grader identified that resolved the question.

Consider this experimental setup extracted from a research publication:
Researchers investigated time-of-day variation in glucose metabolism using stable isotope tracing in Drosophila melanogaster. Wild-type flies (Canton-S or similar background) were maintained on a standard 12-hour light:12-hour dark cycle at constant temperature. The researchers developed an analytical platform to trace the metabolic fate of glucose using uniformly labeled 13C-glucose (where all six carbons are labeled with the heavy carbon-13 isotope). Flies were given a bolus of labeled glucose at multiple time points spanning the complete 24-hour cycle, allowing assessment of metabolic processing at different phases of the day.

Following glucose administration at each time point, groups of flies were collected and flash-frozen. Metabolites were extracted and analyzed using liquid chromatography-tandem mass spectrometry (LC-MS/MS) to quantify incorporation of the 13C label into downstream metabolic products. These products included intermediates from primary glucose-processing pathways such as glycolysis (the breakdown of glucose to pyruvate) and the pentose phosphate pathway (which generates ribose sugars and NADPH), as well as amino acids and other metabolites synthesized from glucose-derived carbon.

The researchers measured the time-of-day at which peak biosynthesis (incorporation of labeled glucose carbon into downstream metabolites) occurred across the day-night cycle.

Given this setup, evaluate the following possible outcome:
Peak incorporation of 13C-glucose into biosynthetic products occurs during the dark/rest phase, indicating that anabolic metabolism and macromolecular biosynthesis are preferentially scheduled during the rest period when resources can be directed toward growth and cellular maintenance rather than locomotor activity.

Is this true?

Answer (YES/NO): NO